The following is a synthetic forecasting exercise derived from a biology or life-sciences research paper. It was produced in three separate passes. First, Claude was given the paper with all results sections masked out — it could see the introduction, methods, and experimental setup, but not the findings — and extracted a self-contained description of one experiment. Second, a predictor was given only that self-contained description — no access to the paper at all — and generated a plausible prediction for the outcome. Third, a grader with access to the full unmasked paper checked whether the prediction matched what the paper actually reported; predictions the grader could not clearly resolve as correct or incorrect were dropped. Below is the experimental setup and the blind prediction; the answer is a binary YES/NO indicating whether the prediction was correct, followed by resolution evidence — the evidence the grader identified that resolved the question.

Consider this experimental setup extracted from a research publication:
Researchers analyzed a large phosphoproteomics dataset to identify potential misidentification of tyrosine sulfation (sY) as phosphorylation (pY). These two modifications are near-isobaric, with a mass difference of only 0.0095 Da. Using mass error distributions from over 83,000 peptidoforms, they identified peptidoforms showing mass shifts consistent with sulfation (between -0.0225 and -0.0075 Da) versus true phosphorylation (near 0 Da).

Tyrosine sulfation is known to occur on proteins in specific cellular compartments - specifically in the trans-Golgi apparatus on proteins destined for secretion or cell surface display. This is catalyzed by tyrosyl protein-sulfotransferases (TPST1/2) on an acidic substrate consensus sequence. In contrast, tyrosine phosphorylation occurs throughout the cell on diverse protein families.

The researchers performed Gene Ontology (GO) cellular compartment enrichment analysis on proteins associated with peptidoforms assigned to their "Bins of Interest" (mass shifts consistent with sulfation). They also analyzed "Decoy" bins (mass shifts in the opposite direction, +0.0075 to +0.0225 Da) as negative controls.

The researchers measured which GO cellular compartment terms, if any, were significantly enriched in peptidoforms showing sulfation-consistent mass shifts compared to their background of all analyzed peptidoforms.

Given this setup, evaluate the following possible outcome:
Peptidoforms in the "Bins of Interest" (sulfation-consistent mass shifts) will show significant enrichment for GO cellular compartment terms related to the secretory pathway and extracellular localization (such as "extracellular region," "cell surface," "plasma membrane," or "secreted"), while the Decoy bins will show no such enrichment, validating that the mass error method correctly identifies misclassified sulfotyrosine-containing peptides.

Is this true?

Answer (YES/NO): NO